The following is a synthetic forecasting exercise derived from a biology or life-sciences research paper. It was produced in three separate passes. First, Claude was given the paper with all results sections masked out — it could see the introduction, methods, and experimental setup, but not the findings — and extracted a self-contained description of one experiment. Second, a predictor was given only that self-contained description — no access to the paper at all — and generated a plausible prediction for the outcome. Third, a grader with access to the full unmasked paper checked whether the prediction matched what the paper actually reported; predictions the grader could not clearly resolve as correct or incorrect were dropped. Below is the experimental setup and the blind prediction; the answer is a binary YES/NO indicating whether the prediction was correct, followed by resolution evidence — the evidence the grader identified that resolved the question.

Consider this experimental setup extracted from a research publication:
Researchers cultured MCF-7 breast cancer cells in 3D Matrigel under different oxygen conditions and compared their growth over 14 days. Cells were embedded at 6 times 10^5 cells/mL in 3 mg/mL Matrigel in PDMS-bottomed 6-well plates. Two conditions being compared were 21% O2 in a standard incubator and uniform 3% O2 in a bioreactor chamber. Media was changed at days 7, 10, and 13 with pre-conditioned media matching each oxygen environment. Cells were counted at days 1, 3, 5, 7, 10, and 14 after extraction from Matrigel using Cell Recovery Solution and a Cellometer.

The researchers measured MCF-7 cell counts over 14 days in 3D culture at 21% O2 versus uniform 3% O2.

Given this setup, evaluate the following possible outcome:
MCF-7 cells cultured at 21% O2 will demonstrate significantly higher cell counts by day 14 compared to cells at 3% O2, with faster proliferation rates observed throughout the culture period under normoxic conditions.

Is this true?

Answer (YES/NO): YES